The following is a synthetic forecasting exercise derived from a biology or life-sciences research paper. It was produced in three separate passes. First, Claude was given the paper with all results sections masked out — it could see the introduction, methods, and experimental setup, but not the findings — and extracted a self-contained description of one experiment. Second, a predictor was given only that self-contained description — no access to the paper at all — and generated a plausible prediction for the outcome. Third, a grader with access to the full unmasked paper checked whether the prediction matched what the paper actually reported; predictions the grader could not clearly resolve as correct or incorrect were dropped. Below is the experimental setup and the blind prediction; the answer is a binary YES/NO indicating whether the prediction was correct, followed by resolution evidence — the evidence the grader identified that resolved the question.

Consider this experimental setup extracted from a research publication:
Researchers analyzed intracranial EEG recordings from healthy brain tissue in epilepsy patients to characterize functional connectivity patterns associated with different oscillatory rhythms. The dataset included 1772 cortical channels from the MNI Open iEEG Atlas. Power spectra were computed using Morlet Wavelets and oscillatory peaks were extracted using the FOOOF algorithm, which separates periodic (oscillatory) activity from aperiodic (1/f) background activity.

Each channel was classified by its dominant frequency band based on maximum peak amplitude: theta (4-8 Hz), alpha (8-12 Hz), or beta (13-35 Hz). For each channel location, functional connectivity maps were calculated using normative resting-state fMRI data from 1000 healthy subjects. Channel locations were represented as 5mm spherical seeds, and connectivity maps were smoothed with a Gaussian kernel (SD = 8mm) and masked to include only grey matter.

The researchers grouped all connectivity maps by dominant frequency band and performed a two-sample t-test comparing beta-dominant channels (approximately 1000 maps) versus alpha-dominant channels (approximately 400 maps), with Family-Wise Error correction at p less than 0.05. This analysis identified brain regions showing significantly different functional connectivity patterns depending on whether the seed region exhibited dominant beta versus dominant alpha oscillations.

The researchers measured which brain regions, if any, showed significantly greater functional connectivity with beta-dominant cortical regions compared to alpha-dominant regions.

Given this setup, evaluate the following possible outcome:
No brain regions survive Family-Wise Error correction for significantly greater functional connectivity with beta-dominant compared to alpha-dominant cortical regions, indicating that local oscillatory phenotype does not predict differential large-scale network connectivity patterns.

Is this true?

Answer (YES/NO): NO